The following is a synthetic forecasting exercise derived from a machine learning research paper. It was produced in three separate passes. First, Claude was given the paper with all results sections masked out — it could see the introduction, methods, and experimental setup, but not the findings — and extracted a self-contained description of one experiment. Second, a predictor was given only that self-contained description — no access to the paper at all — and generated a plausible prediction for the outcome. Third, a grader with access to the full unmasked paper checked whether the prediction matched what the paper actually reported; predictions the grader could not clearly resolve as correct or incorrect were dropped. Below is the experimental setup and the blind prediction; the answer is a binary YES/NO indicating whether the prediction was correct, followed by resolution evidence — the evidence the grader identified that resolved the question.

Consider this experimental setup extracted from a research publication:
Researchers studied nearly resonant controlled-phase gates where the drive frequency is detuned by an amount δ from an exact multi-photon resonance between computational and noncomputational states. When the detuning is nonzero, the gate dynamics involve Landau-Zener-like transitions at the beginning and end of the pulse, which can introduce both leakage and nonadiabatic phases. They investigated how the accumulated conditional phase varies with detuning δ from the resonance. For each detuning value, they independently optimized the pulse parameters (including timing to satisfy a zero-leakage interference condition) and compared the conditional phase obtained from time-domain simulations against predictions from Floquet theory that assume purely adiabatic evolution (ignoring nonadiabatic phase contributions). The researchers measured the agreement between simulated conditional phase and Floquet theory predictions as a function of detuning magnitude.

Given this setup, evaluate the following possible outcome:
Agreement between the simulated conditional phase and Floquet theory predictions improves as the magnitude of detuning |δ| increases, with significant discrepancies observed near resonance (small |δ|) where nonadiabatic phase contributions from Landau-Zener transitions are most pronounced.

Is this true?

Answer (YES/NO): NO